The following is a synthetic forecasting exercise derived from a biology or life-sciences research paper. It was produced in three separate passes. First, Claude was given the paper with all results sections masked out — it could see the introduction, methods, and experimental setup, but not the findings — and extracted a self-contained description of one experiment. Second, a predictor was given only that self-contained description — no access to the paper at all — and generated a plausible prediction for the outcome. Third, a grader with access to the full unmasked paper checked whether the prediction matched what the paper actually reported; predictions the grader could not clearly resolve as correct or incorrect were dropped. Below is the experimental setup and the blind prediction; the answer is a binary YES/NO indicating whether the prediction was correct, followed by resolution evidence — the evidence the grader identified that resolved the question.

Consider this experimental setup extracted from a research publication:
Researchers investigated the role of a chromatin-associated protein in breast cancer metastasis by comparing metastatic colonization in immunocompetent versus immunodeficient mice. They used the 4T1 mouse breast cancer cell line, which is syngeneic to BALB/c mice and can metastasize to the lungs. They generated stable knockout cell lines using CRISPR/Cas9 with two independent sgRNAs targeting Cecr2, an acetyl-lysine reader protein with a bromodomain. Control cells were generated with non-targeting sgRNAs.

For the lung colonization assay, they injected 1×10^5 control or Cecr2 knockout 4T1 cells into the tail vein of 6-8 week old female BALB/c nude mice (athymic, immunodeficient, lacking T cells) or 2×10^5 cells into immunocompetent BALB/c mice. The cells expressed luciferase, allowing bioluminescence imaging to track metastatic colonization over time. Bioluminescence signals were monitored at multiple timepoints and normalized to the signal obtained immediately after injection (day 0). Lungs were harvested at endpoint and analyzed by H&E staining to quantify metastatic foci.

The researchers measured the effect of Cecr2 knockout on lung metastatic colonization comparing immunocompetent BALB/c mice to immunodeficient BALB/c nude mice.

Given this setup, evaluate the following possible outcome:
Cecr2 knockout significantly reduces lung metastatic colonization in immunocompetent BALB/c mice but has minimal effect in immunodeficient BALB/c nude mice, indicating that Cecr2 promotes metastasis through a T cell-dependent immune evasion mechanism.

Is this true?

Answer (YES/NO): NO